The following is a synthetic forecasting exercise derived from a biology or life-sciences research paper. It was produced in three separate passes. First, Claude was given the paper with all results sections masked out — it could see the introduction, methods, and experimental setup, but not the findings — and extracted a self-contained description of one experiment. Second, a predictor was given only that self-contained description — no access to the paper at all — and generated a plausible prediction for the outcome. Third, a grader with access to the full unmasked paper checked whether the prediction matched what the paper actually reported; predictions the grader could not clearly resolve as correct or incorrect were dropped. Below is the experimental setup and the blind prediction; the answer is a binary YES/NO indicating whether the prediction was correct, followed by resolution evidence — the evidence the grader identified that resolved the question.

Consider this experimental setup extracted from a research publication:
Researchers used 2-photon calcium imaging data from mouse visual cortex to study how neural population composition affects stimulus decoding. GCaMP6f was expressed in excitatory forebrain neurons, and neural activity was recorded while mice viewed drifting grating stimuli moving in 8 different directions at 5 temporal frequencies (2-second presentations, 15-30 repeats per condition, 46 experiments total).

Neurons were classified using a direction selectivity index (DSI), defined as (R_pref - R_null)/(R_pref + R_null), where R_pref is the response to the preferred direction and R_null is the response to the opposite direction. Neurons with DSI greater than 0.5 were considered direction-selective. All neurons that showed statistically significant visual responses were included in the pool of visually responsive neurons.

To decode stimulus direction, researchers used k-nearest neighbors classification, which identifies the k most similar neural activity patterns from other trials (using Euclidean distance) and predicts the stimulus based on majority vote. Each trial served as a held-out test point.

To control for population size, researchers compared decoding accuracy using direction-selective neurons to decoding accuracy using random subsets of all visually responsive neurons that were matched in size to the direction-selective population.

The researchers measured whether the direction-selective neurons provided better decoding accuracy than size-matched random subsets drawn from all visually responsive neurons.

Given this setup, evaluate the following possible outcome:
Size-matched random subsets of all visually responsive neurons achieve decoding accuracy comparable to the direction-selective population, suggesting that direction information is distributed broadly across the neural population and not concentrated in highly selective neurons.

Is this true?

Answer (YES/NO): NO